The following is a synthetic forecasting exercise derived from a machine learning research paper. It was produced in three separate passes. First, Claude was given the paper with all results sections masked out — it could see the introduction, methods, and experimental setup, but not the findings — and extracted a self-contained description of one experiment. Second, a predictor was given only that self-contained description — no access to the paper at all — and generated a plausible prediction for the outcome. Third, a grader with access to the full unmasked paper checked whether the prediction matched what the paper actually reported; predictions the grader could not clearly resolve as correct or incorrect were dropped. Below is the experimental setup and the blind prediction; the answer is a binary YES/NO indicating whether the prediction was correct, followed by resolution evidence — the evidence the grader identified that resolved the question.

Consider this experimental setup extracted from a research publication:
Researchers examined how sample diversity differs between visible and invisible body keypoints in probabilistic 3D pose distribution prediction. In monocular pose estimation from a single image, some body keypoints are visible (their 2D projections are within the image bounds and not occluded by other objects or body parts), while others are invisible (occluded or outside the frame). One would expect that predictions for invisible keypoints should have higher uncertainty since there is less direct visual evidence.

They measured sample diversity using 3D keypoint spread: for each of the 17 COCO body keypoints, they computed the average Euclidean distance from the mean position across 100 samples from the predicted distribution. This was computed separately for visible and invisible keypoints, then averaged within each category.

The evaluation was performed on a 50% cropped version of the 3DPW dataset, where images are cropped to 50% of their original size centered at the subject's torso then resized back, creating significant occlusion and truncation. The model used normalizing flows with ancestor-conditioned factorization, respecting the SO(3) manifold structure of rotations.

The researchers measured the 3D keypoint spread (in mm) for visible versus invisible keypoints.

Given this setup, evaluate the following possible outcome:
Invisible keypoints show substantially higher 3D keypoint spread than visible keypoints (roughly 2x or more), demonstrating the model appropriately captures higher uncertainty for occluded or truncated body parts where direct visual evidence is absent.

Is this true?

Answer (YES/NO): YES